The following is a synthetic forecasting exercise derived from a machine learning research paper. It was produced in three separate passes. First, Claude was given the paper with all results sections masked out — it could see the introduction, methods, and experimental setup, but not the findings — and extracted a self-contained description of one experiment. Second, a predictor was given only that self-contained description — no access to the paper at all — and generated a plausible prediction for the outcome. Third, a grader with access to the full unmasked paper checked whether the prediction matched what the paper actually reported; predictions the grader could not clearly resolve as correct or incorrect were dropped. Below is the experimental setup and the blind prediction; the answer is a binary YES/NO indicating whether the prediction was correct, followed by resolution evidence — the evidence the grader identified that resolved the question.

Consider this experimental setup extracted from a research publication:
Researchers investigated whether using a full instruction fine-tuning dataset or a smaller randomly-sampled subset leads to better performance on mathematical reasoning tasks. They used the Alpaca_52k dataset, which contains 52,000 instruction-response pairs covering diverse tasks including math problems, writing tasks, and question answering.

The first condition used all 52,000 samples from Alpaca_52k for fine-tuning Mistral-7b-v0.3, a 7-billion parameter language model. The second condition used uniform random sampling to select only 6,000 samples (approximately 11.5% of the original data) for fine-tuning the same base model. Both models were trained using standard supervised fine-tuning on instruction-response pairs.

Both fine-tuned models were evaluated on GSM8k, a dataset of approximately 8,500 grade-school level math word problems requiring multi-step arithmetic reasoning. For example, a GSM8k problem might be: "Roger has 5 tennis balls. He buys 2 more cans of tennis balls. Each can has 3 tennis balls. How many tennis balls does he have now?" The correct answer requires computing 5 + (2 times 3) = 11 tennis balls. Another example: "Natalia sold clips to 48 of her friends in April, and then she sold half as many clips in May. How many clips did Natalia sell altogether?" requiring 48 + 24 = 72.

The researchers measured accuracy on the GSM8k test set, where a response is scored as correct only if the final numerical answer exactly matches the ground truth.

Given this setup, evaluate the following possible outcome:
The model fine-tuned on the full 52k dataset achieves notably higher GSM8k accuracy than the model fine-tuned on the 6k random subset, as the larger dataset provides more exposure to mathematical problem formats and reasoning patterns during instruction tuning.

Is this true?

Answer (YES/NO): NO